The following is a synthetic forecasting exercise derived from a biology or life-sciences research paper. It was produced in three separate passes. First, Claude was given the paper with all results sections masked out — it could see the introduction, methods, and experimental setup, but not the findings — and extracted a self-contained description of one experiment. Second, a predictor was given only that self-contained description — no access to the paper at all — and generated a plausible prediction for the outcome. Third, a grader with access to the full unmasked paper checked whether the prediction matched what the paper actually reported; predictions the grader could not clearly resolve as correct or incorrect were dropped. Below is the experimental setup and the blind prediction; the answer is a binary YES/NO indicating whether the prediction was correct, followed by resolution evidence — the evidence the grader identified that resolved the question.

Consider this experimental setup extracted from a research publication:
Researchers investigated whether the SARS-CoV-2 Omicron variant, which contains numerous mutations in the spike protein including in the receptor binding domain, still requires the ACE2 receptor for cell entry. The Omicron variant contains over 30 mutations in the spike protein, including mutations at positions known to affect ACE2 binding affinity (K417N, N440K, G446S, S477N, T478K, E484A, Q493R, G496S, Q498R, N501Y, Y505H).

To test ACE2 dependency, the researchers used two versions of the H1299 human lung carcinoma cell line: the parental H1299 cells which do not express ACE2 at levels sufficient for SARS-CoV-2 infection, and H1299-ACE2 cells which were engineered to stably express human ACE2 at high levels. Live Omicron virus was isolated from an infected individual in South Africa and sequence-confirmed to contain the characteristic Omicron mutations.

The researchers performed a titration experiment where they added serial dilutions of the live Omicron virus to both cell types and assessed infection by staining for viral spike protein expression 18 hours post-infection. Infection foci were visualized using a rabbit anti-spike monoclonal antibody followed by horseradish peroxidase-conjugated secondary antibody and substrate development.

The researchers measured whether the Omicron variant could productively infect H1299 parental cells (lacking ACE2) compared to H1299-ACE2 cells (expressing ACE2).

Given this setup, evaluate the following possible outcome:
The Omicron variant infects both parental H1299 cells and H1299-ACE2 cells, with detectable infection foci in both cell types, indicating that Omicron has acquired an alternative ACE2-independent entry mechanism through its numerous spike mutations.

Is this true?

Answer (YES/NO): NO